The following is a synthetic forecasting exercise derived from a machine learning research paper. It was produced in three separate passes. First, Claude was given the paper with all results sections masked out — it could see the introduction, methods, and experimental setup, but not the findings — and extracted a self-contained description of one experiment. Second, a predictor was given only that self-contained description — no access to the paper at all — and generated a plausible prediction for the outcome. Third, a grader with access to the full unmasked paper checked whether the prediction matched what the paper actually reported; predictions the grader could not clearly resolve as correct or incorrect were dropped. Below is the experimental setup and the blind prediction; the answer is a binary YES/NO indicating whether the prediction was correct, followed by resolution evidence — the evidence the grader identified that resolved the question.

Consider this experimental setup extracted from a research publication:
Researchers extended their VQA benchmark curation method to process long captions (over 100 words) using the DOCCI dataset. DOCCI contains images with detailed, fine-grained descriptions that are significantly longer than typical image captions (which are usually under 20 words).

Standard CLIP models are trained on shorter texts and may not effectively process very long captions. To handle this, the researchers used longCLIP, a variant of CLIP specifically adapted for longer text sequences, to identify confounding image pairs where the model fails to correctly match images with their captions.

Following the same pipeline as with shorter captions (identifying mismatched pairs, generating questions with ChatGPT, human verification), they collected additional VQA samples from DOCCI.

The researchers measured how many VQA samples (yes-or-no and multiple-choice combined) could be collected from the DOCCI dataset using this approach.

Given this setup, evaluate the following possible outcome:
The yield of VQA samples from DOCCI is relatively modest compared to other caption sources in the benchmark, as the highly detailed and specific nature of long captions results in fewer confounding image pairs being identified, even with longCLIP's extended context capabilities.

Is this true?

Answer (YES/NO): NO